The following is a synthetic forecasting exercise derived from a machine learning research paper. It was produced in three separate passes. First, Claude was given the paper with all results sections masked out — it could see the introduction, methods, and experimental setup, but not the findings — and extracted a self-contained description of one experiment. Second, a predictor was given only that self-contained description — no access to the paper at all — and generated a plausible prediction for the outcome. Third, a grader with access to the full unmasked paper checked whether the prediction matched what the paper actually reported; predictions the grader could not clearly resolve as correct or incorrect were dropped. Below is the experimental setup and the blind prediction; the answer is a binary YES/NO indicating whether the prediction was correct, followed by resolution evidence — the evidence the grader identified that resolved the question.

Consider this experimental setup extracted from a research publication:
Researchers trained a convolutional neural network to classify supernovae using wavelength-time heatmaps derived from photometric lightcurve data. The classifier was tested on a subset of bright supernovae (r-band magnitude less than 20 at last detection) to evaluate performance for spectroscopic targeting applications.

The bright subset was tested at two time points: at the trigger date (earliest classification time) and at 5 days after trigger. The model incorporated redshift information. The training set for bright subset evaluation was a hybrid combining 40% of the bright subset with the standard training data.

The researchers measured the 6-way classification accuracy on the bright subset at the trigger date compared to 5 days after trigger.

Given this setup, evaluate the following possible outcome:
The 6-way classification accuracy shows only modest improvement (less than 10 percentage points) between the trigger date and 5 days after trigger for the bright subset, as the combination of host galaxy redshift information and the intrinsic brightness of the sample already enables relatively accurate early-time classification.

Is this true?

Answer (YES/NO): YES